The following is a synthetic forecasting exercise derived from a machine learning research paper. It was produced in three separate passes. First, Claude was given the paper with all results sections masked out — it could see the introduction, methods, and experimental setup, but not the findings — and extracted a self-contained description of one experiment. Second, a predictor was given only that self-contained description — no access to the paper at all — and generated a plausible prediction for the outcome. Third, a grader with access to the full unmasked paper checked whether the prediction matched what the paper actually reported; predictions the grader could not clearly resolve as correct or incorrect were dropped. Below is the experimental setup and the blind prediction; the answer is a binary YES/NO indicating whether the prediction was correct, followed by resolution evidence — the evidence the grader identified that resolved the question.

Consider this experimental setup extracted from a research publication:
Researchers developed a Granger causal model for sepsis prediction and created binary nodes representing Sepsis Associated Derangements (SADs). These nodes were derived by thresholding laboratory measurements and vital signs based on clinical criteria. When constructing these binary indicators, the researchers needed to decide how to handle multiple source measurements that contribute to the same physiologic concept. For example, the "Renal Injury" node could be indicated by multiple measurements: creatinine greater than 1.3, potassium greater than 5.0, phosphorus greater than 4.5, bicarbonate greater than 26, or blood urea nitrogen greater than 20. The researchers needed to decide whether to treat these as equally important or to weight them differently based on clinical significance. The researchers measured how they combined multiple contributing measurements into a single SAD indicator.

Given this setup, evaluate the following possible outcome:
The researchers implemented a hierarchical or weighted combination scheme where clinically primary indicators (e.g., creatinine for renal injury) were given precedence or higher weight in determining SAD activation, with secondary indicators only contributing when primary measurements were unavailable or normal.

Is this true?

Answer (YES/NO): NO